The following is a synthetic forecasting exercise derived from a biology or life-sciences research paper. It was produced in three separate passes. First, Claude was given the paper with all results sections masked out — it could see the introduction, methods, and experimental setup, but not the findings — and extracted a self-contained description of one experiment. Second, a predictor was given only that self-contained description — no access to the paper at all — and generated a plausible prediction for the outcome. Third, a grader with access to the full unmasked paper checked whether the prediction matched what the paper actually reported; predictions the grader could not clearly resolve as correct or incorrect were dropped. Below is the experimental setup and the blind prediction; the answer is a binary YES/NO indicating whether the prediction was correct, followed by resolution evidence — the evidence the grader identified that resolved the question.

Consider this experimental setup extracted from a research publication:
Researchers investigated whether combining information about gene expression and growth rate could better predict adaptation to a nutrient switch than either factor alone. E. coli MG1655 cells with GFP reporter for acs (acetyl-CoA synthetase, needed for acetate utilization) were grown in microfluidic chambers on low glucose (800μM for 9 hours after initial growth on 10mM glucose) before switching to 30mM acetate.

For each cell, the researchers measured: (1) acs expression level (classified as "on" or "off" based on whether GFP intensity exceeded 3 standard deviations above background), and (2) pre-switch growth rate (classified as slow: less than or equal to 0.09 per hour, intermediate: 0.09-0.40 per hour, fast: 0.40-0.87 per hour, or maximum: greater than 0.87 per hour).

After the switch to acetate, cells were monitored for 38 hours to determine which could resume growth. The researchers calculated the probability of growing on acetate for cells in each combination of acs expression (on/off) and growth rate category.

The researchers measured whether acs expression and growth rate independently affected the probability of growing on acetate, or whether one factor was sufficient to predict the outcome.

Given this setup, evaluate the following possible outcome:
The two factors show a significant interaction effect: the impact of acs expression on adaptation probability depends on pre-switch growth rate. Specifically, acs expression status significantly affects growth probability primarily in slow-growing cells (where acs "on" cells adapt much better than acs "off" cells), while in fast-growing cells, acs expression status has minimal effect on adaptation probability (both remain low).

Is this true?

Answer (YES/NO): NO